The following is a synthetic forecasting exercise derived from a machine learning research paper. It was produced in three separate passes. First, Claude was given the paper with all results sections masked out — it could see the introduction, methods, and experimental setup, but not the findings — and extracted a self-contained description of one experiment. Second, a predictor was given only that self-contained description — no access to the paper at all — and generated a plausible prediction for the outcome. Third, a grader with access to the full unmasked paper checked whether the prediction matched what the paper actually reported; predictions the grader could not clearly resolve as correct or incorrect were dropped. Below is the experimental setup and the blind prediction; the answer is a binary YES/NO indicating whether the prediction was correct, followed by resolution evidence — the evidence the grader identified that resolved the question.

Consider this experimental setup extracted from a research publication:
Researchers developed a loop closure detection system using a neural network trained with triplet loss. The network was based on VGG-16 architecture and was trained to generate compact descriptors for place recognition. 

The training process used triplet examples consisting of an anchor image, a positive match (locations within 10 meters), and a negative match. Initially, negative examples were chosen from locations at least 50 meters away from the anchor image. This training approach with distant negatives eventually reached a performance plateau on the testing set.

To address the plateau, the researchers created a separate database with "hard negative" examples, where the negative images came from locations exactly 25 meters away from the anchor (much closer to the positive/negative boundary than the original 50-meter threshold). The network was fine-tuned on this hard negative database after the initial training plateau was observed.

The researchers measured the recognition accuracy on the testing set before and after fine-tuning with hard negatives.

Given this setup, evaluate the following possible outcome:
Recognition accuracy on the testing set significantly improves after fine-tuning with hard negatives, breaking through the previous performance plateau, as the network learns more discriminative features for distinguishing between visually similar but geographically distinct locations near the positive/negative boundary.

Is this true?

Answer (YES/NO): YES